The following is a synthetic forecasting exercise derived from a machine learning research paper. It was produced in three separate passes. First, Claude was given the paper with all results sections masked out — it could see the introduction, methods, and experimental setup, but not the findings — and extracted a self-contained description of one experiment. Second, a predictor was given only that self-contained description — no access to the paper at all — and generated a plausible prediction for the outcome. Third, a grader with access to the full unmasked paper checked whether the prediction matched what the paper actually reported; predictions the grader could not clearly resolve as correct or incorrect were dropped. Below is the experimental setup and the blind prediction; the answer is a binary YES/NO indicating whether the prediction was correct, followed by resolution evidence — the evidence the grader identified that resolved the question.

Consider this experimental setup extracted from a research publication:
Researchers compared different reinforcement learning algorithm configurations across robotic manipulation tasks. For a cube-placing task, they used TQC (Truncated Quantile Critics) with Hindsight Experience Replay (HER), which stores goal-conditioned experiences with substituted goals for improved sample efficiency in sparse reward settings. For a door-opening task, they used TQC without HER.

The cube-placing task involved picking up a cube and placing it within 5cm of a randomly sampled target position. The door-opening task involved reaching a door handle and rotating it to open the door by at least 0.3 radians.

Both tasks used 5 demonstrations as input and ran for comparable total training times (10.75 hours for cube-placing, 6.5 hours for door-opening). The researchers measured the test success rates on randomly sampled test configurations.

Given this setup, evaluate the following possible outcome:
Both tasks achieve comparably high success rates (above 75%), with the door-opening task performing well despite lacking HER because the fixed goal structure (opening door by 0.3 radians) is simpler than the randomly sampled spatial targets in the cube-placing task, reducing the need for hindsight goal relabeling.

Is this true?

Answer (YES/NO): YES